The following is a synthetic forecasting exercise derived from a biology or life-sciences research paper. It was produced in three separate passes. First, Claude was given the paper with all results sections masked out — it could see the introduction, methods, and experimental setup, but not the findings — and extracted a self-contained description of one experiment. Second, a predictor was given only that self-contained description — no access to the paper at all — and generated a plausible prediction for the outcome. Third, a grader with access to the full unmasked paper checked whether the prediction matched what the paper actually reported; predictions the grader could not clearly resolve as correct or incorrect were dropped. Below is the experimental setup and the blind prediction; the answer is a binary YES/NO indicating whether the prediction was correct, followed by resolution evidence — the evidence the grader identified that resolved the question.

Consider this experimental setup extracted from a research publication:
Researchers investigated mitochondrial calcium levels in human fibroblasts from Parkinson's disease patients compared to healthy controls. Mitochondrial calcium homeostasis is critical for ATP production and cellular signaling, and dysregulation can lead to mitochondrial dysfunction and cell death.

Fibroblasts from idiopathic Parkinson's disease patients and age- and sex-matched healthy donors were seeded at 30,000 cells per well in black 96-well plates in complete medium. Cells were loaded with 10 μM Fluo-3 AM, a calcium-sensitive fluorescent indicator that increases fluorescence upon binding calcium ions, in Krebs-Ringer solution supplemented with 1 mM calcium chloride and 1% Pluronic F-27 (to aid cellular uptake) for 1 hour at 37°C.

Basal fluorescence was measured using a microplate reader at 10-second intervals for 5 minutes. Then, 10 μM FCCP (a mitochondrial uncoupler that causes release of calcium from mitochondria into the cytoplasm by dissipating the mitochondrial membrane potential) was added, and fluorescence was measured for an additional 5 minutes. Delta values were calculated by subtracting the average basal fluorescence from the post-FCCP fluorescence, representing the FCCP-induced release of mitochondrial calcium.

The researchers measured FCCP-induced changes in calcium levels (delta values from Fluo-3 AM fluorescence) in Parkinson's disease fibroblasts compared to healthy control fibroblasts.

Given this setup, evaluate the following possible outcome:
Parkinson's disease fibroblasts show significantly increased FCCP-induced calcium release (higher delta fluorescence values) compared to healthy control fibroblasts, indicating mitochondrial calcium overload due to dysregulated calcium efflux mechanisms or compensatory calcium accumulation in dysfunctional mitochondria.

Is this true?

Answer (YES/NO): YES